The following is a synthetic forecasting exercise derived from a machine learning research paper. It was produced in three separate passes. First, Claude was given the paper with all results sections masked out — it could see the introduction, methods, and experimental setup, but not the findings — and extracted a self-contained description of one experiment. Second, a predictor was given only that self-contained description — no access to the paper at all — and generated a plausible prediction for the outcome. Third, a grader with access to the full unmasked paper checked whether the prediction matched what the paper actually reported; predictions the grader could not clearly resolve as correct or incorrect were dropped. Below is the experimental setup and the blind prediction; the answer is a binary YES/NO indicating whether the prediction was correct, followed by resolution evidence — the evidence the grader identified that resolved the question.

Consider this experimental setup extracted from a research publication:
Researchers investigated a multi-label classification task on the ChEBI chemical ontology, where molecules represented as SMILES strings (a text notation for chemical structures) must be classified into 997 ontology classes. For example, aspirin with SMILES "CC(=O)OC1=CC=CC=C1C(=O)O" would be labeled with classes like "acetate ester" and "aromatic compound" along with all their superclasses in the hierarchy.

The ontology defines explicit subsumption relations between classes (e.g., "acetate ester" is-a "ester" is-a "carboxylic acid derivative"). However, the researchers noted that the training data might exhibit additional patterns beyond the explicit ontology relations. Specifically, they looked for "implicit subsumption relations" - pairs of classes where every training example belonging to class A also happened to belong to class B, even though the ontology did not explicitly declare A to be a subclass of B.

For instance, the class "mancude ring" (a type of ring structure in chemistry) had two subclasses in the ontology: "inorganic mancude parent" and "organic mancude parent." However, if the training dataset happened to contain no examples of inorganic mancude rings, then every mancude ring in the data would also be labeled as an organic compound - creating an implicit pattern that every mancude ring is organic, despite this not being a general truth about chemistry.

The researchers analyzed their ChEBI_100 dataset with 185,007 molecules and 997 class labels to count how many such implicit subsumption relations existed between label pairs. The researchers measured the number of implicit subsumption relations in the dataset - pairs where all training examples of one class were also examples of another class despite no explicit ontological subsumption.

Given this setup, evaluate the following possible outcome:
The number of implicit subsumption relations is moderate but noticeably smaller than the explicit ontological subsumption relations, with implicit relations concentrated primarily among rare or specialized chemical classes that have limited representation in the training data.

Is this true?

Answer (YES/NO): NO